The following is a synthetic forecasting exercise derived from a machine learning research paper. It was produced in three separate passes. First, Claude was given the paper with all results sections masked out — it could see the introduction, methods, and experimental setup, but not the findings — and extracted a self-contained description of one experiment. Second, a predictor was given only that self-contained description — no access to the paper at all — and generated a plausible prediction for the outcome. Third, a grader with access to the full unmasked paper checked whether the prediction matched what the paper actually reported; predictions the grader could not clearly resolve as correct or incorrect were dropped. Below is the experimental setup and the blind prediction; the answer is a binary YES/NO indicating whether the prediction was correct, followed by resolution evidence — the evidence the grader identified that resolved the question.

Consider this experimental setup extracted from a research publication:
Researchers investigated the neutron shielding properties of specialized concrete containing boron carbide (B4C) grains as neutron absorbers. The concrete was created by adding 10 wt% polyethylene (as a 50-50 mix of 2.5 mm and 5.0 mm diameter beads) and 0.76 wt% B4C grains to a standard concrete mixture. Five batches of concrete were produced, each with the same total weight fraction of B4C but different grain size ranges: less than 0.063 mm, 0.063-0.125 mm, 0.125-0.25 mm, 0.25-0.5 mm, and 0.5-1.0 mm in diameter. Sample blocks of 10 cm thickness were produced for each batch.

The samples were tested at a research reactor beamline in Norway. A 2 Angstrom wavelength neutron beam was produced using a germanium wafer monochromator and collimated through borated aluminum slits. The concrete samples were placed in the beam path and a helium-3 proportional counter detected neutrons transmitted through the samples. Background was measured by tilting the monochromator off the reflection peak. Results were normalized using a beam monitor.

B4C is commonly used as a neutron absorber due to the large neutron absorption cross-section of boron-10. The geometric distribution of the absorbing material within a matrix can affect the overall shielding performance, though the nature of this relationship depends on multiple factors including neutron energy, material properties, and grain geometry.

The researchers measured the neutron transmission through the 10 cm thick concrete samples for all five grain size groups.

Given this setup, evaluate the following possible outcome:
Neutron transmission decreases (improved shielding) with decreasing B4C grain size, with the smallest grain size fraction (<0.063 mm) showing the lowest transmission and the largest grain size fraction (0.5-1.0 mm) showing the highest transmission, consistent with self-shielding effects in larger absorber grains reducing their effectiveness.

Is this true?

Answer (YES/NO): YES